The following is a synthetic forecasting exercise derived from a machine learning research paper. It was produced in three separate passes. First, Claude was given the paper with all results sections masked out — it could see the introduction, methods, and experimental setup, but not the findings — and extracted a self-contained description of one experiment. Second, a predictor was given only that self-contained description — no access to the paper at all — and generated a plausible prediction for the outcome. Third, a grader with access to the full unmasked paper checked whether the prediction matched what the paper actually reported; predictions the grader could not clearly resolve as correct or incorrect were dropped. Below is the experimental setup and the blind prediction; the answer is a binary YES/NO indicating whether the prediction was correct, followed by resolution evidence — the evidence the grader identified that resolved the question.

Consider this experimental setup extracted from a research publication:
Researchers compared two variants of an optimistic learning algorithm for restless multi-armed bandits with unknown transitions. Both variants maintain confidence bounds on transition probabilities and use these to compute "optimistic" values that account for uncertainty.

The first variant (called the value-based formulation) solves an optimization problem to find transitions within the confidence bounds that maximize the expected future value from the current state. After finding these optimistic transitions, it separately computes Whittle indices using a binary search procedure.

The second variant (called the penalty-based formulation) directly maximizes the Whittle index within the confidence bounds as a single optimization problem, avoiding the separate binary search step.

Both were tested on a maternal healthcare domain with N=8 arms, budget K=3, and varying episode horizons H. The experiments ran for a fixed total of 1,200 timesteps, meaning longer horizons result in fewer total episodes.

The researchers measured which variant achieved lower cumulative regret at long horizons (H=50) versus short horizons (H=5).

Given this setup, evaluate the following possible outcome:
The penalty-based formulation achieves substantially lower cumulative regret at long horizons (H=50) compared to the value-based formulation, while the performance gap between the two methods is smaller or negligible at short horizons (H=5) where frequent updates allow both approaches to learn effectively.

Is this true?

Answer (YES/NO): NO